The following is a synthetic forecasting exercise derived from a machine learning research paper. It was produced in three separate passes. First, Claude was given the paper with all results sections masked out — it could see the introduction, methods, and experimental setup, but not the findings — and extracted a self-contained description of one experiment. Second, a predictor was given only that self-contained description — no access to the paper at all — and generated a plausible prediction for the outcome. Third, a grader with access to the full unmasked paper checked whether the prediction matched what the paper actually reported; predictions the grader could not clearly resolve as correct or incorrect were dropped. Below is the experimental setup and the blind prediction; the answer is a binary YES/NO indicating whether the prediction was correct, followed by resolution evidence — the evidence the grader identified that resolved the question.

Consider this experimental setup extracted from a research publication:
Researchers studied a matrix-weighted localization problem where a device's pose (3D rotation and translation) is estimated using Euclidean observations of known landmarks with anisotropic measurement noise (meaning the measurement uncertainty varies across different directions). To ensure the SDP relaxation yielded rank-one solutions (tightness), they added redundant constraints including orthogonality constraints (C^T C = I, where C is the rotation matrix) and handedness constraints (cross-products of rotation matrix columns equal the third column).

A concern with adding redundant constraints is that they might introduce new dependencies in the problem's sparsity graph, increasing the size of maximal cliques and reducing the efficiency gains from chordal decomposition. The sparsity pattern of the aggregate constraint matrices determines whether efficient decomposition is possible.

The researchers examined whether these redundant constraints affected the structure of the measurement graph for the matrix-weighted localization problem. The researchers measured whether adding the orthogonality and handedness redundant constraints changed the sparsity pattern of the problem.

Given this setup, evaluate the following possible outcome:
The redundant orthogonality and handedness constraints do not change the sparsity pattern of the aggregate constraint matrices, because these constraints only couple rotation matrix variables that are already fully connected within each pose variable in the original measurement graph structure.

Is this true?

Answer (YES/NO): YES